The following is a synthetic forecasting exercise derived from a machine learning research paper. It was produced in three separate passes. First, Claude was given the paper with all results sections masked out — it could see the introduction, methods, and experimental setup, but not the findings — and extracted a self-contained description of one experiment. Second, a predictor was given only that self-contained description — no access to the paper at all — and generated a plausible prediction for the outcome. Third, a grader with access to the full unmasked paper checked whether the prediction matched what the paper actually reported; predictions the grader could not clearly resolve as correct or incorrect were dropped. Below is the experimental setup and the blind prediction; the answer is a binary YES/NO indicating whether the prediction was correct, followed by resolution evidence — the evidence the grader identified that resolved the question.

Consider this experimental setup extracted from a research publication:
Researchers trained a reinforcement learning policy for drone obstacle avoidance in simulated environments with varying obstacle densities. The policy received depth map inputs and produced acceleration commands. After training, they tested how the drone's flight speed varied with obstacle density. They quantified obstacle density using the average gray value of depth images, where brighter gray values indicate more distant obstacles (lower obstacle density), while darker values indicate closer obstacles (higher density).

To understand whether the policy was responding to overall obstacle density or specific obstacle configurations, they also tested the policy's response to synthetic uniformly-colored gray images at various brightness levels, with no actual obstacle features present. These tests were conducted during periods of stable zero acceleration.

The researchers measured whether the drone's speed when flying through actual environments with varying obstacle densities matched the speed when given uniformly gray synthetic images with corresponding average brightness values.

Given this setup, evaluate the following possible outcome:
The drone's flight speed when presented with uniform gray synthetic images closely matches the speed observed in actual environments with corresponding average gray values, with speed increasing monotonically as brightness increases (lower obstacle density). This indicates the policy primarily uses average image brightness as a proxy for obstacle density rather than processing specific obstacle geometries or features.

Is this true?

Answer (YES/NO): NO